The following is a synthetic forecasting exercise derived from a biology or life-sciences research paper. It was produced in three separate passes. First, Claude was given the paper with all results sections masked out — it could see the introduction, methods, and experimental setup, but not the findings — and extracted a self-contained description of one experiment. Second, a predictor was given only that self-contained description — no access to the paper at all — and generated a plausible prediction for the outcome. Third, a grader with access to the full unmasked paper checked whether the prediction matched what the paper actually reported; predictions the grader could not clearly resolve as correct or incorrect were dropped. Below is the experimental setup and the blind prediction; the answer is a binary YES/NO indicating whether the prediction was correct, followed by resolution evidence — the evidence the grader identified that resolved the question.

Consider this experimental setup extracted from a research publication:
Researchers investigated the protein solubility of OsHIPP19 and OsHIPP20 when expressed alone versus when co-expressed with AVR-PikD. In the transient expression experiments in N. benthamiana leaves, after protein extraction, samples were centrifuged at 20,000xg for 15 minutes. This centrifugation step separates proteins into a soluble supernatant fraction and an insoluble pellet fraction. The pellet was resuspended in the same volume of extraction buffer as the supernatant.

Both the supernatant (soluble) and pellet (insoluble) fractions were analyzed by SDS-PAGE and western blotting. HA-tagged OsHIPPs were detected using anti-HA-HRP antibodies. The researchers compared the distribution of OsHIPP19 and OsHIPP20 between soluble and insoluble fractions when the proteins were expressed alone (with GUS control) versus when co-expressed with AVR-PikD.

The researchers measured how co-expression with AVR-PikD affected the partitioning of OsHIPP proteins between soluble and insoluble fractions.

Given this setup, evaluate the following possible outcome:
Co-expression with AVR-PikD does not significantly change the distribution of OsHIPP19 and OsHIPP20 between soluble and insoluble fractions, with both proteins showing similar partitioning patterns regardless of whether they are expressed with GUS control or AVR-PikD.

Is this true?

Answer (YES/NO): NO